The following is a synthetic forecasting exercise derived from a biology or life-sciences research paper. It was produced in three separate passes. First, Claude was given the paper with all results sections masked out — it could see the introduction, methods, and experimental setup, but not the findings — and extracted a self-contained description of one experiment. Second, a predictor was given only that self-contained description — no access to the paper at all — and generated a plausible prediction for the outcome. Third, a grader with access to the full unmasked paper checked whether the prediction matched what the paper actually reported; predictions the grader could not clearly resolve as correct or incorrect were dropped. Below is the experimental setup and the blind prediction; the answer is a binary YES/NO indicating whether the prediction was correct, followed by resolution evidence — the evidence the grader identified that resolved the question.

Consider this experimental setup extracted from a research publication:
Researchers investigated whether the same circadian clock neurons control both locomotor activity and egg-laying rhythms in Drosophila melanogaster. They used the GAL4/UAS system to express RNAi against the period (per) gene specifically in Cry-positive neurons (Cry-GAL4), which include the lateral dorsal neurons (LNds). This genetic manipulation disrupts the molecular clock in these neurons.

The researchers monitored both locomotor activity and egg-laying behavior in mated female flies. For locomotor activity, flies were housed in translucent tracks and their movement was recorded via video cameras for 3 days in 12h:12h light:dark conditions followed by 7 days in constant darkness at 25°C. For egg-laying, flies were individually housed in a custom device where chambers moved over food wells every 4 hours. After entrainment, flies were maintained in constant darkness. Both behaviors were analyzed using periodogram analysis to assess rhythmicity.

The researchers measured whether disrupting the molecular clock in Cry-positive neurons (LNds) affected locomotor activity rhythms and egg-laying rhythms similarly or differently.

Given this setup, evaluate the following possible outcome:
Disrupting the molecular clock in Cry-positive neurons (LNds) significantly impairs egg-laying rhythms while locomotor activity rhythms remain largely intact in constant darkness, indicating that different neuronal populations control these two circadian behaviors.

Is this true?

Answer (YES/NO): YES